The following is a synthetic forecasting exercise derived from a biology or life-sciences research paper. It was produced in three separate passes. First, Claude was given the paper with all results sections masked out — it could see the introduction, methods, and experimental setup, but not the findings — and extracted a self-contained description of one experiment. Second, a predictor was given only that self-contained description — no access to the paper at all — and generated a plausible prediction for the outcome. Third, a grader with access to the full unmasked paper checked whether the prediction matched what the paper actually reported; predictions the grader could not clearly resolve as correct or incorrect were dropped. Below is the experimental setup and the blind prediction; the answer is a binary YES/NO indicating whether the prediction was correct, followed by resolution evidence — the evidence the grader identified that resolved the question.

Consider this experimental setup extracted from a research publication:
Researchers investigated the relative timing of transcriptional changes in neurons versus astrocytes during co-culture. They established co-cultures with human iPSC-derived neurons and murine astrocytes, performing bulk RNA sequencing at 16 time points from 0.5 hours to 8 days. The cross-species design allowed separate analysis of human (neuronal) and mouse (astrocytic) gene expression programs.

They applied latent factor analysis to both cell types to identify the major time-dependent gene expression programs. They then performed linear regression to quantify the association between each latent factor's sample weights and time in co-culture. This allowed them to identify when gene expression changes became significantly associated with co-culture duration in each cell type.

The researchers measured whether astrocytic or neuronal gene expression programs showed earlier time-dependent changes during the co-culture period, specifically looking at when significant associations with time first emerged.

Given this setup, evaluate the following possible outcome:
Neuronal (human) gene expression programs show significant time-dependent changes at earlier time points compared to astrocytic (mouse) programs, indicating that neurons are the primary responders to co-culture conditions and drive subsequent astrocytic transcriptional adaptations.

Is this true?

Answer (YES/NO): NO